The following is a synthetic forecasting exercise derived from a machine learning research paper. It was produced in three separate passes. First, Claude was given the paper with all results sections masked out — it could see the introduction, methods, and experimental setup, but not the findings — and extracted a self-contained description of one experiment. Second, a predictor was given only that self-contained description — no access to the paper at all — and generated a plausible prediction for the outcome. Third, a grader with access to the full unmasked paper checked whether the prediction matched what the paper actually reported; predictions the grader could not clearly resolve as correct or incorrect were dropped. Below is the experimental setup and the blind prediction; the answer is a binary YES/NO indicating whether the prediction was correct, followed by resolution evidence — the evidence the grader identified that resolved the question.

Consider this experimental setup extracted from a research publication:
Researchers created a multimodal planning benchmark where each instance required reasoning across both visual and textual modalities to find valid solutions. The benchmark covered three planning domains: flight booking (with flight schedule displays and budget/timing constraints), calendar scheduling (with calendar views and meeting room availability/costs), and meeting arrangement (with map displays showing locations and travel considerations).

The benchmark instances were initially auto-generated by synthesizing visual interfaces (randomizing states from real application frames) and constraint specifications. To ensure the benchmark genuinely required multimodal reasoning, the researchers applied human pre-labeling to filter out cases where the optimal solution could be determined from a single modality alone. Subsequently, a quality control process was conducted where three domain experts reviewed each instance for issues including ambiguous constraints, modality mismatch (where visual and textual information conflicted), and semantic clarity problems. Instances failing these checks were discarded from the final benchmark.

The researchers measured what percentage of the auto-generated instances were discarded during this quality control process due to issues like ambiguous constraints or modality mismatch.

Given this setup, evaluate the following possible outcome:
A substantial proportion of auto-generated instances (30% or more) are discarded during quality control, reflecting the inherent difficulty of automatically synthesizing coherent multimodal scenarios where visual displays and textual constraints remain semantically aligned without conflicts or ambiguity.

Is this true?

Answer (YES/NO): NO